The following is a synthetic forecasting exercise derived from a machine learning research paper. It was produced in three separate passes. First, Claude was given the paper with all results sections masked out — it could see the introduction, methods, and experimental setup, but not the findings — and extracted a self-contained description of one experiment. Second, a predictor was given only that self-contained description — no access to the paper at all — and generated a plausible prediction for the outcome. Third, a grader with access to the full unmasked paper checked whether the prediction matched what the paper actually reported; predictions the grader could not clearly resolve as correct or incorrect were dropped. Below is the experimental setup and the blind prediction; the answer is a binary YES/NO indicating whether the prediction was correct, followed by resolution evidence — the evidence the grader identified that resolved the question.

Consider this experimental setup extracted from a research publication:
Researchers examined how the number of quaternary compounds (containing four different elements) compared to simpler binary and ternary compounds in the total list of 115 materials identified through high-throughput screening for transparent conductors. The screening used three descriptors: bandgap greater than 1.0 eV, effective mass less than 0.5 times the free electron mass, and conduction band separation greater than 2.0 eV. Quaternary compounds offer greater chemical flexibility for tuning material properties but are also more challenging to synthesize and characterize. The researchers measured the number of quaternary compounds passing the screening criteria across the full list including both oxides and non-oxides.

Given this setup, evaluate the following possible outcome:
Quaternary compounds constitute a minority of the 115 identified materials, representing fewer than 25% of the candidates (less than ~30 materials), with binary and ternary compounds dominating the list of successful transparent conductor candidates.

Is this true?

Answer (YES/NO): YES